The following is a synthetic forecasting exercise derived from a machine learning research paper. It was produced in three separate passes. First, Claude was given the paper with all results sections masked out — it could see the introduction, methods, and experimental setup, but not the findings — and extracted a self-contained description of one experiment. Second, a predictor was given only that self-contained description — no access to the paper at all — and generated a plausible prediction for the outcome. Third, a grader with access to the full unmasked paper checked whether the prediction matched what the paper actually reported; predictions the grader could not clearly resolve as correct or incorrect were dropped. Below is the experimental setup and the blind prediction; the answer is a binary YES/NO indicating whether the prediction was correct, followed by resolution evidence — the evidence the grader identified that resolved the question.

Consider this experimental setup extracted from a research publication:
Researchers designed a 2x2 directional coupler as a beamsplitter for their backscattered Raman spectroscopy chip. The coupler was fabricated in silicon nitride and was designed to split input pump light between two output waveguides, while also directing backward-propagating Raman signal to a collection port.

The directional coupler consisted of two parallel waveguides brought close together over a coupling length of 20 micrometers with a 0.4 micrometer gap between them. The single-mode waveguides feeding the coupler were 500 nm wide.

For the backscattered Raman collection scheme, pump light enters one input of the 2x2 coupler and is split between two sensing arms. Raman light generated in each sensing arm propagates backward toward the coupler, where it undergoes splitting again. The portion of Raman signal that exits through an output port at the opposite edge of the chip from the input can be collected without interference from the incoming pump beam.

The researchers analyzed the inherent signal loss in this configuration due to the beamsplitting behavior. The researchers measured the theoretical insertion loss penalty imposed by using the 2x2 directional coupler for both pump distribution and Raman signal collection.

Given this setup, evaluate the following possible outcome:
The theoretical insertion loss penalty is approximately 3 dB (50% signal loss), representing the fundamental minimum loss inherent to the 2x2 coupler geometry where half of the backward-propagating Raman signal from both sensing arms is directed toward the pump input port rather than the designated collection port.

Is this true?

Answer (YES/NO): YES